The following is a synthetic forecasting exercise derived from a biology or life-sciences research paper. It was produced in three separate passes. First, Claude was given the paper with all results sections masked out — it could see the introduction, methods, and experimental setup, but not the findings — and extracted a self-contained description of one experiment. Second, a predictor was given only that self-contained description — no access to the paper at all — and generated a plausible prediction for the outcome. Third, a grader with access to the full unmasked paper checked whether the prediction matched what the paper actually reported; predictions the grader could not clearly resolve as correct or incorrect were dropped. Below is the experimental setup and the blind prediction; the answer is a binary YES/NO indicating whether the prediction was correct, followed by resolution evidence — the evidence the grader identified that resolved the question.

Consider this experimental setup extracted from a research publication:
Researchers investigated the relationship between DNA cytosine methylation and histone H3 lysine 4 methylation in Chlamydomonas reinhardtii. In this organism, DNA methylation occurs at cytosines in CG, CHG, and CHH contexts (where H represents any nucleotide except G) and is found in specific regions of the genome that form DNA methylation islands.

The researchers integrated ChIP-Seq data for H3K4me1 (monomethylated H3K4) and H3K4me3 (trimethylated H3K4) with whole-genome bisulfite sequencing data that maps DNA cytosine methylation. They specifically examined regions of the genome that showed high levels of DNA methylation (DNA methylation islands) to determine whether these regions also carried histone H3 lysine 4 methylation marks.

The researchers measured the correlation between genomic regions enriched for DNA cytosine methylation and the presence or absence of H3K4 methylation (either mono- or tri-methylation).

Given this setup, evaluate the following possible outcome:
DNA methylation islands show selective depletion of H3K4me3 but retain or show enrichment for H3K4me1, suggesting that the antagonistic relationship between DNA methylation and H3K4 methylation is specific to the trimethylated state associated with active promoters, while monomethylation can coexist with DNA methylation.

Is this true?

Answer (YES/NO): NO